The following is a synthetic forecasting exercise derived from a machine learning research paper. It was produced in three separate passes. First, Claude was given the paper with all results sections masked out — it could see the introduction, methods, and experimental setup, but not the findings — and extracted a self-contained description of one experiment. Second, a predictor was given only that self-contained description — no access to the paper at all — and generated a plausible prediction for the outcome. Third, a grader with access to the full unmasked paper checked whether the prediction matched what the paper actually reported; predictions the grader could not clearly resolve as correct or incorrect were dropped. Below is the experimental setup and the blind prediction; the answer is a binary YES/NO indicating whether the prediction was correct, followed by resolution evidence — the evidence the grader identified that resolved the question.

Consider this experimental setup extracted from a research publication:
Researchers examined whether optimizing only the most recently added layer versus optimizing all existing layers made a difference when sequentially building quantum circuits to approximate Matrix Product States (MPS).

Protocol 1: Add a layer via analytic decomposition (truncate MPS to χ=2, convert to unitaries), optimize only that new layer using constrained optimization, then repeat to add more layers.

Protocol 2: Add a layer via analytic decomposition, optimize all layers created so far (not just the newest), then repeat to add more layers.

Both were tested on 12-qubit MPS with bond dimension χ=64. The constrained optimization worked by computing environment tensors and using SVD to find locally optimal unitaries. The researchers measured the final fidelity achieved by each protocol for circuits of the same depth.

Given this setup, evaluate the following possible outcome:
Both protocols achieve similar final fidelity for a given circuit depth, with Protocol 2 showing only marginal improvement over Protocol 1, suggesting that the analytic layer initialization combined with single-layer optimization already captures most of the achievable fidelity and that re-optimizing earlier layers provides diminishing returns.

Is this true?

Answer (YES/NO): NO